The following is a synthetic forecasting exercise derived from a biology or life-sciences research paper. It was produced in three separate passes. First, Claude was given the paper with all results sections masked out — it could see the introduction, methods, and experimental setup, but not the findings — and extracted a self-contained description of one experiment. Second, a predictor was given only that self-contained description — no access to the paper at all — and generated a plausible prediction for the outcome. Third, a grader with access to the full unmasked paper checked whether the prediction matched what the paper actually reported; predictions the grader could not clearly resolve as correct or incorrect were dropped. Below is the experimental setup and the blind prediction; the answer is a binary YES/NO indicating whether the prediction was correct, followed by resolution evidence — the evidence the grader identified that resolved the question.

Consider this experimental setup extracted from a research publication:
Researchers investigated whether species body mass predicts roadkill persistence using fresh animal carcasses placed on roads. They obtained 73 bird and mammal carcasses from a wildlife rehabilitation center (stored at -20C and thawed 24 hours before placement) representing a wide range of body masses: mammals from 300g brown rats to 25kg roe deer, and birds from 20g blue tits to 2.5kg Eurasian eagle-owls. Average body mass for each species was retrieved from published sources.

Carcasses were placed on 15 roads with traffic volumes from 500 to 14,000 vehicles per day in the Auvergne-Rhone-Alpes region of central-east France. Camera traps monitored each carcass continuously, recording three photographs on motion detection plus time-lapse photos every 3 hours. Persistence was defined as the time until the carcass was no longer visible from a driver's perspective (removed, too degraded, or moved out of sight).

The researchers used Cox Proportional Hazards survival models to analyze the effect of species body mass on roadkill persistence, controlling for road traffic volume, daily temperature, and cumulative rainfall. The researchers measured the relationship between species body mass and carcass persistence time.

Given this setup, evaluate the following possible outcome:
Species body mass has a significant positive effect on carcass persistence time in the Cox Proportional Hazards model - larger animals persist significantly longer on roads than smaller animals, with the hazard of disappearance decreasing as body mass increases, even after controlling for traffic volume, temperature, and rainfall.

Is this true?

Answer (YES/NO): NO